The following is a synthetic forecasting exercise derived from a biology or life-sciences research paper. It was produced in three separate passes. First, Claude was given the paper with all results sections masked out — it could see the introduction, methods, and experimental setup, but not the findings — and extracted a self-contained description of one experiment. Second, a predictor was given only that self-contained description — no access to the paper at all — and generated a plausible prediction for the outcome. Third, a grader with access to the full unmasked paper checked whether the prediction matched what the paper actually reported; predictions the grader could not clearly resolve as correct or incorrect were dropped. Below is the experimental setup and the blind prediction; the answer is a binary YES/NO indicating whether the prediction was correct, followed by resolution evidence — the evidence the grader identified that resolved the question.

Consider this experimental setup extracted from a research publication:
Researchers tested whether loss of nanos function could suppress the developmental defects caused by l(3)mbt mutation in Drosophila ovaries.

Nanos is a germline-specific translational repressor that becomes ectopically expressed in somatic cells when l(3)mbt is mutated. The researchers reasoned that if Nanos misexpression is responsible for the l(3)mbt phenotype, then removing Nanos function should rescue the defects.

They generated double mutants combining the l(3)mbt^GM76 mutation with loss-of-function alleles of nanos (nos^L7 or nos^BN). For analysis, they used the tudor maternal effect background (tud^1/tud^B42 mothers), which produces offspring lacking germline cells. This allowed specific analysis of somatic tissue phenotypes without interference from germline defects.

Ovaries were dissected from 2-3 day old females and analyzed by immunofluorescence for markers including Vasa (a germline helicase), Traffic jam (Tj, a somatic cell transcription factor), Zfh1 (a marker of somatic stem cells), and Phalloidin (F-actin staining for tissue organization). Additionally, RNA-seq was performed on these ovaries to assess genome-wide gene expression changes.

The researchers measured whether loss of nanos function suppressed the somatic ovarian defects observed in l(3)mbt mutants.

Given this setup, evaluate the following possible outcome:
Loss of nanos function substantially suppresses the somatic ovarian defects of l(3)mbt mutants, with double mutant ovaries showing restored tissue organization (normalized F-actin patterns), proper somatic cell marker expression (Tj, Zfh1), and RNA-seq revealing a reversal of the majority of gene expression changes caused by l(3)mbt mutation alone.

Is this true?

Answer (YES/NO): NO